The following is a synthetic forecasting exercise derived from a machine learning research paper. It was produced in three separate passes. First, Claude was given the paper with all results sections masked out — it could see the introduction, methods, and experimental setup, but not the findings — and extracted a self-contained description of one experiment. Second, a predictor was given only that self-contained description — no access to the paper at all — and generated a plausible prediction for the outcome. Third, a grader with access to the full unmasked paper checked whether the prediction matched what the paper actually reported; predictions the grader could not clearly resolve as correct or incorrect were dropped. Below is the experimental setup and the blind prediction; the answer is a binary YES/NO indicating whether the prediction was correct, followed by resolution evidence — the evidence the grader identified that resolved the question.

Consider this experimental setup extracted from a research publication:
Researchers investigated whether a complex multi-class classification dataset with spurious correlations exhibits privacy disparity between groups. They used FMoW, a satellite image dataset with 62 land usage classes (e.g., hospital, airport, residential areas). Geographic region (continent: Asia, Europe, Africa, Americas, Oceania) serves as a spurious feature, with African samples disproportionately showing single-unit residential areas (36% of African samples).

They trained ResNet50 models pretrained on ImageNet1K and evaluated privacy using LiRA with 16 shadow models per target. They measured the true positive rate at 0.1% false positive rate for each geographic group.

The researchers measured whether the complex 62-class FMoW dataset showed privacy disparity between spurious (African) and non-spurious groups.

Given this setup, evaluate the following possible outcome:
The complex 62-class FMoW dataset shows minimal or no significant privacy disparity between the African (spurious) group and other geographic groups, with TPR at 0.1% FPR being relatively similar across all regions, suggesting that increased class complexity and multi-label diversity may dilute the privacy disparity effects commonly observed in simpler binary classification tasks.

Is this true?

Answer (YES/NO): YES